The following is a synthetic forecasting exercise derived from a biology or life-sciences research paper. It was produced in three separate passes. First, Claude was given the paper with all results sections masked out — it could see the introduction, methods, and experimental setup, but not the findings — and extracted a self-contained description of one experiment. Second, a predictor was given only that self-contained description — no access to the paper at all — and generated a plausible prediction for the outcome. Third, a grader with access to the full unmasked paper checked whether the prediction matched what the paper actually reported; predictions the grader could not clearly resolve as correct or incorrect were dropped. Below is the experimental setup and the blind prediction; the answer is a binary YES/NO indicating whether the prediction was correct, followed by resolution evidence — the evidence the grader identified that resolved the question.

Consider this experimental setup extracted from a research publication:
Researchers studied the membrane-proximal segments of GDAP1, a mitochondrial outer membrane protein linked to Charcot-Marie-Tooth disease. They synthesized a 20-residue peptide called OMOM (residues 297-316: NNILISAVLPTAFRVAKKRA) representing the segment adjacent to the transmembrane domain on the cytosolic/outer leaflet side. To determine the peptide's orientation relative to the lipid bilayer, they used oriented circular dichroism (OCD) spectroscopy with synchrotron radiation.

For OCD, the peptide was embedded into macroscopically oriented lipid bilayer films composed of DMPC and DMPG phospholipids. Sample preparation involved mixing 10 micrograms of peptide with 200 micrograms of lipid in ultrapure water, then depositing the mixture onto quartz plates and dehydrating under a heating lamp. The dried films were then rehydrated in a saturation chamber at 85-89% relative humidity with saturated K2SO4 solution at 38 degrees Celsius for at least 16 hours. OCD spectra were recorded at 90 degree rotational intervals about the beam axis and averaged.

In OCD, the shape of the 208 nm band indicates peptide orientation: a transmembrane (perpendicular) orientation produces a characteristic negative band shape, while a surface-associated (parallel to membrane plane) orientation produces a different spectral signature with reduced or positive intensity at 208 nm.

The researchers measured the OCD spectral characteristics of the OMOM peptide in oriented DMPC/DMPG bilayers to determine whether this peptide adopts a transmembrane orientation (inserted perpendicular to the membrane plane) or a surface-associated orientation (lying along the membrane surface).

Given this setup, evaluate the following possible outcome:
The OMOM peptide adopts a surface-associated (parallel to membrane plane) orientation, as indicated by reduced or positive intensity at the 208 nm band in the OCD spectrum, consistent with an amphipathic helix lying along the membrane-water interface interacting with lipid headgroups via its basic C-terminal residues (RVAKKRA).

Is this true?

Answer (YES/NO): NO